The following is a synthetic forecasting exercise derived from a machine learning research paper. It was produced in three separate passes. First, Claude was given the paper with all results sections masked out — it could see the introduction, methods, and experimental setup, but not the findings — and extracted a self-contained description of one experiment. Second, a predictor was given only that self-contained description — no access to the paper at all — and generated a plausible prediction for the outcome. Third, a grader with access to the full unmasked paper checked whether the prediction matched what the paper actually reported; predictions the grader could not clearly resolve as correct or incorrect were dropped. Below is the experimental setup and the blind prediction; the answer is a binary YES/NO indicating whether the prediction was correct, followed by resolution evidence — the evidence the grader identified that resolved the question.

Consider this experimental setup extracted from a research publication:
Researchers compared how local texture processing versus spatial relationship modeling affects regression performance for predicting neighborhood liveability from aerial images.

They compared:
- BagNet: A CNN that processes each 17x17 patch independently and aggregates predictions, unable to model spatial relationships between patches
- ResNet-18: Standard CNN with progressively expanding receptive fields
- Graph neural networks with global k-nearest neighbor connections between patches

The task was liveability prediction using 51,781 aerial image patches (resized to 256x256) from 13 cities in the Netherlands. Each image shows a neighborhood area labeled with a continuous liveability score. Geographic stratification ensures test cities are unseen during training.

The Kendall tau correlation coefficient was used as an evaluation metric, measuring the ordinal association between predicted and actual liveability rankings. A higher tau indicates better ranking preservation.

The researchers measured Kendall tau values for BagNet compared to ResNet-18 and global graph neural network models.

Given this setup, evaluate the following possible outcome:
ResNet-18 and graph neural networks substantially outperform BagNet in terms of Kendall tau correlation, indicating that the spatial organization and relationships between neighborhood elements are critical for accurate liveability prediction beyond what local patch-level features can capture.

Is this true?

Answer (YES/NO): NO